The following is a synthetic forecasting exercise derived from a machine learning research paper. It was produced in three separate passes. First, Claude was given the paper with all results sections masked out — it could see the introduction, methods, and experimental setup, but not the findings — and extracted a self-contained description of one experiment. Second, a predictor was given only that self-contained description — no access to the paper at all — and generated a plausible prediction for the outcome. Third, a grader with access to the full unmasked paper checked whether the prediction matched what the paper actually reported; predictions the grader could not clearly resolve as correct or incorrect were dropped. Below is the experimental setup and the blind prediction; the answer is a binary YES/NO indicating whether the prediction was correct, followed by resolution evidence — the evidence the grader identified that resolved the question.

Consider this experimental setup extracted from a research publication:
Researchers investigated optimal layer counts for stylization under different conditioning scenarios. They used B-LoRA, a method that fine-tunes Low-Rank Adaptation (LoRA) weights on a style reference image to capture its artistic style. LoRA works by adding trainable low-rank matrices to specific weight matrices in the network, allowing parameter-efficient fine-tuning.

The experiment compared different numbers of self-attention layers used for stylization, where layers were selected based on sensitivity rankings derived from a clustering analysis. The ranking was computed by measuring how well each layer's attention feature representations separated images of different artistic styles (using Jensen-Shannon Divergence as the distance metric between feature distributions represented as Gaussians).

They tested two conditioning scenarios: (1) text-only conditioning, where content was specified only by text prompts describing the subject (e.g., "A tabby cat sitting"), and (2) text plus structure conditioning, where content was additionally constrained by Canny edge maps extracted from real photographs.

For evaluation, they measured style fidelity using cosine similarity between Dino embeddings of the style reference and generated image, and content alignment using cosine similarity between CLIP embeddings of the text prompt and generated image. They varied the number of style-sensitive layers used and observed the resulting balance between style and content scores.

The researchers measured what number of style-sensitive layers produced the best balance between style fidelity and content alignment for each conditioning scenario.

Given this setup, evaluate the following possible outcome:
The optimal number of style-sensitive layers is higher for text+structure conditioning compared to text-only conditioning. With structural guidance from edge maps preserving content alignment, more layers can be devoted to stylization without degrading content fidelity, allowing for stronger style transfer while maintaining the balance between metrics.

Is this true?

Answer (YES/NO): YES